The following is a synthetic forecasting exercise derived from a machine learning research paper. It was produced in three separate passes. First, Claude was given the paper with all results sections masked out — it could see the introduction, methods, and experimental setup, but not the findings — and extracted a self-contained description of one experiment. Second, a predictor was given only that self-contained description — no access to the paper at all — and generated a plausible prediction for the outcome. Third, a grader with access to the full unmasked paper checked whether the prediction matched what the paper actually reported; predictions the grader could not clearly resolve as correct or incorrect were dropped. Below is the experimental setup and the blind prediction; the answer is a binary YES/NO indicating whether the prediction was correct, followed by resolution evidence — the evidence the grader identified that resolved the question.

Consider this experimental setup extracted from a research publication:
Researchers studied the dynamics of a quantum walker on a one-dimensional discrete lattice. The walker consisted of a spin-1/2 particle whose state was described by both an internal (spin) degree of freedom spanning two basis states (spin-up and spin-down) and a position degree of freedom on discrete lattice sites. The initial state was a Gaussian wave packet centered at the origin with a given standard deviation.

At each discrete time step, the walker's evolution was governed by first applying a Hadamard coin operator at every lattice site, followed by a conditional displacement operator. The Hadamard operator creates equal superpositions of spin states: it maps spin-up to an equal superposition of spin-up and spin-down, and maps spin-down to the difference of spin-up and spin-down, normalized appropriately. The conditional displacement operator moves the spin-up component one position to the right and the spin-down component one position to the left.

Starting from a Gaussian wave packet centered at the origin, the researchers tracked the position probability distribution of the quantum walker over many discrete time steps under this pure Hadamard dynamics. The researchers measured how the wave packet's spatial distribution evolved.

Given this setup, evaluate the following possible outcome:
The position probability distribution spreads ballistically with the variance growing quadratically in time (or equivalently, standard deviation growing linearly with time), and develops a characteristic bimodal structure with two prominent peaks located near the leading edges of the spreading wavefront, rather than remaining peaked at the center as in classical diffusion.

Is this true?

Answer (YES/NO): YES